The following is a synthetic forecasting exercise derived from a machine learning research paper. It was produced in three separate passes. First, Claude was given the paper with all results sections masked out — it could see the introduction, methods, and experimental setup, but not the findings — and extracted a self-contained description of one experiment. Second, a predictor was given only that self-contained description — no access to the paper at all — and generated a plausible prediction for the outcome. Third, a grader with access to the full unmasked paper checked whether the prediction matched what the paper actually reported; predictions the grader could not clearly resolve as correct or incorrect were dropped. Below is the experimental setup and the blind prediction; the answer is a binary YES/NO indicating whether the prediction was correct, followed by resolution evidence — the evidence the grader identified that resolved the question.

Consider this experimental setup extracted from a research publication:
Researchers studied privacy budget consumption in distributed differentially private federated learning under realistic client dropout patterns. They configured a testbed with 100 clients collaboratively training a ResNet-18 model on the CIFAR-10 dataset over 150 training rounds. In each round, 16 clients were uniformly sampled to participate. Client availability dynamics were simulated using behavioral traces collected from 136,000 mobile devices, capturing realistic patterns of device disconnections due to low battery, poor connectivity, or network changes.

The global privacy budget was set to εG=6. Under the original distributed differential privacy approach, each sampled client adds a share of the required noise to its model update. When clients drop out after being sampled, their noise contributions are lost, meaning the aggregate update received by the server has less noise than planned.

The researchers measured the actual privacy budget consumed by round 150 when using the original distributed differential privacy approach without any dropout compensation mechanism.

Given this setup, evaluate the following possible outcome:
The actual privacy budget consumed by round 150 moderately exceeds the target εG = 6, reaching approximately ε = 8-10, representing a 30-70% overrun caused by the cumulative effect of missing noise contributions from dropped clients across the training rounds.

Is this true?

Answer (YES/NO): YES